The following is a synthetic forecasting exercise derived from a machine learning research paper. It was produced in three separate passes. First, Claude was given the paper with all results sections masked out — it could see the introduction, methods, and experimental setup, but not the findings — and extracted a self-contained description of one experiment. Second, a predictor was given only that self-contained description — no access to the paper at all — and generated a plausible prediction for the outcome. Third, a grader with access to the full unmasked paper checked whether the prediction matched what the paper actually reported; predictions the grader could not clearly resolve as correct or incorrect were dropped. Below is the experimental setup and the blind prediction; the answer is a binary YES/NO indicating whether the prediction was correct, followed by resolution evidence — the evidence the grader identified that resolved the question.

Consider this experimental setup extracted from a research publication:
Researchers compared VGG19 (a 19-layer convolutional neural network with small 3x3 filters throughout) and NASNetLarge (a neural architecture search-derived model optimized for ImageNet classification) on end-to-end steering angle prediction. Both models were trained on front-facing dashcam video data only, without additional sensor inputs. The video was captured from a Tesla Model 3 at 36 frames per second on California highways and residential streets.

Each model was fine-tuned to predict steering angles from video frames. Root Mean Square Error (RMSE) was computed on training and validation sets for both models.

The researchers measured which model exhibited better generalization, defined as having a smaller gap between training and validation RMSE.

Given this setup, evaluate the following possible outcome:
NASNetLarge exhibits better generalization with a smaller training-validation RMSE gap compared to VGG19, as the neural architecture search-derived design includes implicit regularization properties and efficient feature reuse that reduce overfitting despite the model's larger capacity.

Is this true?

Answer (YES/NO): NO